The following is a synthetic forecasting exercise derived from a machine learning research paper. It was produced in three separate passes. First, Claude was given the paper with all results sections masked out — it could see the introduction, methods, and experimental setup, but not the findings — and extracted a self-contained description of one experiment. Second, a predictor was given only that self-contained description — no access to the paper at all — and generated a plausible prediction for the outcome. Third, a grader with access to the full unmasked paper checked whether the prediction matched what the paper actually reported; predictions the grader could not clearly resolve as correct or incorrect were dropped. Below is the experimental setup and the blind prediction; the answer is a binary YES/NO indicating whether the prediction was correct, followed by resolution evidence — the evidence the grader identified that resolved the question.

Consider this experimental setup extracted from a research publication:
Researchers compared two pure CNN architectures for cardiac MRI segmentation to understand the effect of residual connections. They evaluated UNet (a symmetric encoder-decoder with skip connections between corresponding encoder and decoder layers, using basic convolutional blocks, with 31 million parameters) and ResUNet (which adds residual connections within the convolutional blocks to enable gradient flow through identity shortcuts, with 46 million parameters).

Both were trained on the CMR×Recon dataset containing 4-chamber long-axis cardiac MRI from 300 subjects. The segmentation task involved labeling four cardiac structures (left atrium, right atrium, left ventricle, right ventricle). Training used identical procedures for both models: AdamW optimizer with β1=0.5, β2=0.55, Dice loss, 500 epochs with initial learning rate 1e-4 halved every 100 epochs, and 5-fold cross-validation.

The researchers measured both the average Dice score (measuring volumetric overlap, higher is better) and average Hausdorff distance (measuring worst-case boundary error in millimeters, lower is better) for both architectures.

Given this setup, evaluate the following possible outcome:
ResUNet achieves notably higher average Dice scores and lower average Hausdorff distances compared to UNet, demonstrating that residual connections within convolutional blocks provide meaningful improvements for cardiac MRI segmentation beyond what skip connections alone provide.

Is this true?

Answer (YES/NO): NO